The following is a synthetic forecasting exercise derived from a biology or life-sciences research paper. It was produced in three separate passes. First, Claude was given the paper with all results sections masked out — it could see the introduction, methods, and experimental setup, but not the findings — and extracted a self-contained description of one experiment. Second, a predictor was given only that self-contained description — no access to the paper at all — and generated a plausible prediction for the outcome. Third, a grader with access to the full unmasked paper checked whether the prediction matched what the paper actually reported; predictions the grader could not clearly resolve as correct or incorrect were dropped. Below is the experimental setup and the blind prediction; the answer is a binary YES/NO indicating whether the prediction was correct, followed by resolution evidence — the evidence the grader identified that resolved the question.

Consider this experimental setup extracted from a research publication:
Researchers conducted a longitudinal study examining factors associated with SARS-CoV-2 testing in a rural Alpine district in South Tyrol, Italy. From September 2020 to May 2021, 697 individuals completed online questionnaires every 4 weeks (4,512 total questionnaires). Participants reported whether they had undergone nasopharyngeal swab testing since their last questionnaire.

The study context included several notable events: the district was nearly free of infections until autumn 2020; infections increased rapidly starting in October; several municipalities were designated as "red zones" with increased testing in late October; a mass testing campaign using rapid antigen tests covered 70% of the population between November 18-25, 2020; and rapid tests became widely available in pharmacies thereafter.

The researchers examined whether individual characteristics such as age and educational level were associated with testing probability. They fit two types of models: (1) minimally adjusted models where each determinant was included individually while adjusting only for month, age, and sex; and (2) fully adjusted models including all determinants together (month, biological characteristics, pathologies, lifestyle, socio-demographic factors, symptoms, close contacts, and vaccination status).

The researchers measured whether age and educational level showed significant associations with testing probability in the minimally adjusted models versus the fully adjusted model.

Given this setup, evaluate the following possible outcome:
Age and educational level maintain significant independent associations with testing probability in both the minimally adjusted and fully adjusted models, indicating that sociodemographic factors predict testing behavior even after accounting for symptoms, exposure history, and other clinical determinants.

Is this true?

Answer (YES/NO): NO